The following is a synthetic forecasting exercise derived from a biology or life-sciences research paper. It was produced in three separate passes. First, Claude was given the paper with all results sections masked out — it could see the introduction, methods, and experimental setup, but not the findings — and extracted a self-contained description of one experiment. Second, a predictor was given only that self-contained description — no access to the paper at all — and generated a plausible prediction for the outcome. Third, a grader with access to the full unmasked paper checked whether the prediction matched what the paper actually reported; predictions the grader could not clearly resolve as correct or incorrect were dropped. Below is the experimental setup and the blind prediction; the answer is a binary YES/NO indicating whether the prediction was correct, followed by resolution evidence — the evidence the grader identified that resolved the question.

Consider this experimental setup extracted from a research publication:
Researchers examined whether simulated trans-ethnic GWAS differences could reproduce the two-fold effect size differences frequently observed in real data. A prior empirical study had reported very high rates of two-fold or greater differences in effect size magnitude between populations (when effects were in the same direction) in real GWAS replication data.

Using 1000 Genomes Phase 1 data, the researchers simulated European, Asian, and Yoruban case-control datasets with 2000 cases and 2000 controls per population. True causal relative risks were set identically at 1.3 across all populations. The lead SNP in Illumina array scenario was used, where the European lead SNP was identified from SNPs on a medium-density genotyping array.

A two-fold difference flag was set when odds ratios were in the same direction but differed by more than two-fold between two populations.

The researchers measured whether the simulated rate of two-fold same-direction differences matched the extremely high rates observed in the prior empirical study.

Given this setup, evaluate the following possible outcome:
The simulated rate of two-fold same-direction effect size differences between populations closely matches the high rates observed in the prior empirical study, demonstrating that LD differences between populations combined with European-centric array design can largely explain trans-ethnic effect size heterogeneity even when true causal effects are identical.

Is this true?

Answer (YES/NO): NO